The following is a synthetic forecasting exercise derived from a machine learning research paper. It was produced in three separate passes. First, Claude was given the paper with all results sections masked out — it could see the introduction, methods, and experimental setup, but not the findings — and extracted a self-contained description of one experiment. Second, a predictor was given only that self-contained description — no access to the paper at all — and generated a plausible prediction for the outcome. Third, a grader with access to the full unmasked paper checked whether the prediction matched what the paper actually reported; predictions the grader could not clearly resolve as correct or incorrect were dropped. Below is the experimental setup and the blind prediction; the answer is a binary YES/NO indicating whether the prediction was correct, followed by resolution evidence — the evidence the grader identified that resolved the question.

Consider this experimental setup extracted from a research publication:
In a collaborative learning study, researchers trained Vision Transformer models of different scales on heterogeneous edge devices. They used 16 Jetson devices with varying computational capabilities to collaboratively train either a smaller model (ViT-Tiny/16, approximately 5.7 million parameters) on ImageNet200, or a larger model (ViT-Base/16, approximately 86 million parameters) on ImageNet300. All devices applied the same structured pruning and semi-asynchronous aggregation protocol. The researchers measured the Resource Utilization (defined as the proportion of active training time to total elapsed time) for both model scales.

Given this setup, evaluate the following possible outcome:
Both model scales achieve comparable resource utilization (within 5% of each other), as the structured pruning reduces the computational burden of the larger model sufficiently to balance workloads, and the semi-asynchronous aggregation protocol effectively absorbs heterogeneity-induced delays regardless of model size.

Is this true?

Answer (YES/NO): YES